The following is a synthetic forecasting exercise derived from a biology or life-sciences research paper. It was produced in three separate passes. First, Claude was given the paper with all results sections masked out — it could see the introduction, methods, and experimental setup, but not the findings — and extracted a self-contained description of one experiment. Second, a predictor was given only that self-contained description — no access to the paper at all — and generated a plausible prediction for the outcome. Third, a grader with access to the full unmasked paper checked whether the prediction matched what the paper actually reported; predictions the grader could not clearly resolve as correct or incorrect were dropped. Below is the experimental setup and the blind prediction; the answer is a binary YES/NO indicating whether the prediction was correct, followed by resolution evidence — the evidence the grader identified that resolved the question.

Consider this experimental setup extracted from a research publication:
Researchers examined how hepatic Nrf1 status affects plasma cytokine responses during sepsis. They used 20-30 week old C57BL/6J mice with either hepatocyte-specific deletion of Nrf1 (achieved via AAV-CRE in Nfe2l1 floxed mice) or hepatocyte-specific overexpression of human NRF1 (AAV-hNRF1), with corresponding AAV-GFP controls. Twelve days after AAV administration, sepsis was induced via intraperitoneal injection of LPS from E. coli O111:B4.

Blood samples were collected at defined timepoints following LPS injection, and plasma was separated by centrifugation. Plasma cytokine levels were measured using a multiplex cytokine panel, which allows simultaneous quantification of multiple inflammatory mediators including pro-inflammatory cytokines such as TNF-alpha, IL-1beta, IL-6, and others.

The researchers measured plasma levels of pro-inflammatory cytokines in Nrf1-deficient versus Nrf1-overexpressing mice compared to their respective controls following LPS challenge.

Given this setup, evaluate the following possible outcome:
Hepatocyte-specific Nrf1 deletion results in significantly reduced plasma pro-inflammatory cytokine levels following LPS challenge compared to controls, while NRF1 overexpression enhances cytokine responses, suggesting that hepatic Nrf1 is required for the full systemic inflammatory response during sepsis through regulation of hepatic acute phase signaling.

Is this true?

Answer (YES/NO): NO